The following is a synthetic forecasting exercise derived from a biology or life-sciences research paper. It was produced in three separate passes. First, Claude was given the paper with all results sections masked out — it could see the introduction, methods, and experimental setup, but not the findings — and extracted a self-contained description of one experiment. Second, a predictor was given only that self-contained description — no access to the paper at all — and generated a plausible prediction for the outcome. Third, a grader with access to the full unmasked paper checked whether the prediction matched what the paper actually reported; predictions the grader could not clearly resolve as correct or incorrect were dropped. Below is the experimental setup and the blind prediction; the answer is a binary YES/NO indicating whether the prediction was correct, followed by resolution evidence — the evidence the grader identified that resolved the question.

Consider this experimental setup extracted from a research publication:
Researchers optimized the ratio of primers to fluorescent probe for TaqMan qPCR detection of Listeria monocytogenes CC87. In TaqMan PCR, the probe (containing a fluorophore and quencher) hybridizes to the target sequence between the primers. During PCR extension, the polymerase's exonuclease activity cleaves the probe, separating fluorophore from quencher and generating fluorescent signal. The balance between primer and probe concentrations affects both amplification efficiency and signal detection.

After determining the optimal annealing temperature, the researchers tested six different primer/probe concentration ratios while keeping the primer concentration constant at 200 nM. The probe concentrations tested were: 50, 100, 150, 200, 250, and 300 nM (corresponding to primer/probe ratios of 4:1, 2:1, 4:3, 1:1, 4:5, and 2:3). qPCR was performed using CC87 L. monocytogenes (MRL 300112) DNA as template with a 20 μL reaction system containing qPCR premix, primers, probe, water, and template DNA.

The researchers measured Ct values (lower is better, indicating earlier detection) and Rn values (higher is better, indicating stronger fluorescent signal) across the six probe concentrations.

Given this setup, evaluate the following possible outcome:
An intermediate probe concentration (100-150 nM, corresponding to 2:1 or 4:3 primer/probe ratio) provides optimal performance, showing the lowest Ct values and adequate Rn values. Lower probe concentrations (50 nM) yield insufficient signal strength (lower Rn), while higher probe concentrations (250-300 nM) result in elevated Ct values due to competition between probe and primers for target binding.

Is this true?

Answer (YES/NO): NO